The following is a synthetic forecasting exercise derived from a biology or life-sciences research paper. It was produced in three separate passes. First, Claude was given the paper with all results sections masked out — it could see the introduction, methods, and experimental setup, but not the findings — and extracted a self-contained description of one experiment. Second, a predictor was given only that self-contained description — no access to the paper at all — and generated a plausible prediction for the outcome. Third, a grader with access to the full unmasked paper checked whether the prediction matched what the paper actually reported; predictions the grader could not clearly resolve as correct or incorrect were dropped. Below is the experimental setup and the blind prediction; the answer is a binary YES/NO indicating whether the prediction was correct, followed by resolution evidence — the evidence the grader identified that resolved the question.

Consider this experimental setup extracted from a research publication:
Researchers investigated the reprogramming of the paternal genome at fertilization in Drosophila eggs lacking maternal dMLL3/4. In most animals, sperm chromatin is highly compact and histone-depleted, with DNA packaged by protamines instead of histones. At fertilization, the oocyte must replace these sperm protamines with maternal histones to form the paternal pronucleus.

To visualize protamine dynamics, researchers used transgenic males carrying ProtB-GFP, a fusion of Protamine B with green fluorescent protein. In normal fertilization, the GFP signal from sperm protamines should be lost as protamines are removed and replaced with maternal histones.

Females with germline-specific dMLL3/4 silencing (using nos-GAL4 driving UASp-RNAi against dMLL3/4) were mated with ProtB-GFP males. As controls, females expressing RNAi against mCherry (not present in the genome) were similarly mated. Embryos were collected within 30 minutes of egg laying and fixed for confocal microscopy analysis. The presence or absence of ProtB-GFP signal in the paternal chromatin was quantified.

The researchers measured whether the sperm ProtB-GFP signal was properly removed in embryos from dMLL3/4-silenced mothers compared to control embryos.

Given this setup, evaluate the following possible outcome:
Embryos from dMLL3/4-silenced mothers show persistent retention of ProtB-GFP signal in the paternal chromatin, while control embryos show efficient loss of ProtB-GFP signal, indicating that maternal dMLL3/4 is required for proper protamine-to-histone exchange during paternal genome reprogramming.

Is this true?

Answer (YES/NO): YES